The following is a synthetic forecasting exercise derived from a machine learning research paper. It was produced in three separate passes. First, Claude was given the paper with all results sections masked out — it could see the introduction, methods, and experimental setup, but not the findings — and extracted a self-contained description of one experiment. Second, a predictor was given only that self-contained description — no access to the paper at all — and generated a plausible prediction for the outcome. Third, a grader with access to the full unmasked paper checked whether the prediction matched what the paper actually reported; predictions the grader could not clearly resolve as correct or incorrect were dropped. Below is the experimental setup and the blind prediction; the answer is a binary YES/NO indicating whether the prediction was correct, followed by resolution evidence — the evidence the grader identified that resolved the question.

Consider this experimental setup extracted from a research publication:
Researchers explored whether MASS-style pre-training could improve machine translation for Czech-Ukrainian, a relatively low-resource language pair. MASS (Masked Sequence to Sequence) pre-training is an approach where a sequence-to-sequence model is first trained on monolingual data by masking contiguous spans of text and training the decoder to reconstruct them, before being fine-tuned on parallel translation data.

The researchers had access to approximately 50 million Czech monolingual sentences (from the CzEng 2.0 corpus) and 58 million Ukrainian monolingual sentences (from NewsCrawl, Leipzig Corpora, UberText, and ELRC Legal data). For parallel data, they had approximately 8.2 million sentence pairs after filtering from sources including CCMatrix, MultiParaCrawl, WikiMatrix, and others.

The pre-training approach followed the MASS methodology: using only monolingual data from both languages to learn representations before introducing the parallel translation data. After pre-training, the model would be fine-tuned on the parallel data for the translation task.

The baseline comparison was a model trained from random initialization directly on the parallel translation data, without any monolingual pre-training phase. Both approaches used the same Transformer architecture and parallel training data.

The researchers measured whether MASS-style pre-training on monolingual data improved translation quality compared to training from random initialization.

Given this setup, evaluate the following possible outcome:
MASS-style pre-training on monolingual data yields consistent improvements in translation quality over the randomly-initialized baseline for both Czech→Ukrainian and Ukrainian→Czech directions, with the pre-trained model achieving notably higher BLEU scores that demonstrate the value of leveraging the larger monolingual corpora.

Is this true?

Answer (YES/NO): NO